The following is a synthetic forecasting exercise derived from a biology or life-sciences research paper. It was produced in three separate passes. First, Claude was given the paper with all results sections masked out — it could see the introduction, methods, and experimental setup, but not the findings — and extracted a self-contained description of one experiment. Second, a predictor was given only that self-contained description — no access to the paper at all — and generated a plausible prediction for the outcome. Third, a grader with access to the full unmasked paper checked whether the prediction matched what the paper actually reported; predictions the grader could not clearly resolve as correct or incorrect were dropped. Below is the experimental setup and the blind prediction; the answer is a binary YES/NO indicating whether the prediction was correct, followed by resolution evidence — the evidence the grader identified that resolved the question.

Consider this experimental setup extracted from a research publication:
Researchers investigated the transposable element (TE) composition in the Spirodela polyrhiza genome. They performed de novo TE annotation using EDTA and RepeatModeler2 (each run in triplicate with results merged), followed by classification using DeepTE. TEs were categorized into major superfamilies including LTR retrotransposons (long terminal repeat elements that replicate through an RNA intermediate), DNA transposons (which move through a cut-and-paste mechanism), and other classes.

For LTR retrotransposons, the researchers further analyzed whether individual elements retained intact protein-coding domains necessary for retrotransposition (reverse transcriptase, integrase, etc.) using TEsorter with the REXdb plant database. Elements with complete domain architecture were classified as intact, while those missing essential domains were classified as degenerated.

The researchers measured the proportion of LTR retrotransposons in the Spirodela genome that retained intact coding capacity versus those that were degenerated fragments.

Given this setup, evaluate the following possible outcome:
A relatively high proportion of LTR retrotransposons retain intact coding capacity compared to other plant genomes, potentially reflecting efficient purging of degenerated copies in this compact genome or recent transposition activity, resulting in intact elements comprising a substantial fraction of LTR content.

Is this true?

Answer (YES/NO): NO